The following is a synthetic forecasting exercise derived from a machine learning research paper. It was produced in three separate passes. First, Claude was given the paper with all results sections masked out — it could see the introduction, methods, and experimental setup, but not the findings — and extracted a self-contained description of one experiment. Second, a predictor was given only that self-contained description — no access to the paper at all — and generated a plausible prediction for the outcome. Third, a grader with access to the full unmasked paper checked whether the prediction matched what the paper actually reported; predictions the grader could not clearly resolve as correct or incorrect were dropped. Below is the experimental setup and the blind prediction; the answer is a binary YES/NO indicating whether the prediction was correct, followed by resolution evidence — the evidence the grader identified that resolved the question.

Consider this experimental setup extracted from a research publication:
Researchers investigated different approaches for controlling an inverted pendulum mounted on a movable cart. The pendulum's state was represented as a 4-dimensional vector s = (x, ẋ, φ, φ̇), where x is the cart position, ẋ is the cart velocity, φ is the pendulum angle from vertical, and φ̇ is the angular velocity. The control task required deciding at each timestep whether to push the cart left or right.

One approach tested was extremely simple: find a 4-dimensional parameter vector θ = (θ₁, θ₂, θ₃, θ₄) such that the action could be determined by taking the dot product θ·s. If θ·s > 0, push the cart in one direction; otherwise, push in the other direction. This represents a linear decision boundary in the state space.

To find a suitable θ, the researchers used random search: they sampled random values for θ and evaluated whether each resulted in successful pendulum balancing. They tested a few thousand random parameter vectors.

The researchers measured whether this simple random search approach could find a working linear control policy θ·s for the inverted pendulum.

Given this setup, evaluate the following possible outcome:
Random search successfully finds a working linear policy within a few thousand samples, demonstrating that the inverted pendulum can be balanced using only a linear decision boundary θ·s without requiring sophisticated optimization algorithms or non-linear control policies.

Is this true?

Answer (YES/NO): YES